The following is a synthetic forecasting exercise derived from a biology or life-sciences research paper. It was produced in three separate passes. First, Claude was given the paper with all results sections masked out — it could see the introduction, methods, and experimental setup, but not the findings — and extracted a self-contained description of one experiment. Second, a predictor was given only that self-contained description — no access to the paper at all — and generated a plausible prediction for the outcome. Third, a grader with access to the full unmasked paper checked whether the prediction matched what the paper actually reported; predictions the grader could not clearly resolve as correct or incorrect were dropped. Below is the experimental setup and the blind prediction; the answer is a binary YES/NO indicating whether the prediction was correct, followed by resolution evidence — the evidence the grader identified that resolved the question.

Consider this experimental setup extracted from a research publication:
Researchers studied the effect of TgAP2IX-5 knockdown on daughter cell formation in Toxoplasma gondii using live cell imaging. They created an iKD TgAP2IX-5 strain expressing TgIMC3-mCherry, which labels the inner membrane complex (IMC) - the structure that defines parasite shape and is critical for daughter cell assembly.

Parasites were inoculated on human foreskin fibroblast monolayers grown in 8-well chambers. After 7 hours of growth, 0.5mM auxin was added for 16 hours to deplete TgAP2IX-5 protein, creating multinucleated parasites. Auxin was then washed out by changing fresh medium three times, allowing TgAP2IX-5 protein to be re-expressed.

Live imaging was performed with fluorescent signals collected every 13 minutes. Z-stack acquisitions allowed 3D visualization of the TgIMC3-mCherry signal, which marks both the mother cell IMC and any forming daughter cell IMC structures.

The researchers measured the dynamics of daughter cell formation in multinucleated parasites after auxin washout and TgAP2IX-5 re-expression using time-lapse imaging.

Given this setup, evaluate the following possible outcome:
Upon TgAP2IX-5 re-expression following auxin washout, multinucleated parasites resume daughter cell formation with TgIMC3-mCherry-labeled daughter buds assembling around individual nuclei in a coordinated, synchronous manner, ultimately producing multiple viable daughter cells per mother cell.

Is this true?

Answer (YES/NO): YES